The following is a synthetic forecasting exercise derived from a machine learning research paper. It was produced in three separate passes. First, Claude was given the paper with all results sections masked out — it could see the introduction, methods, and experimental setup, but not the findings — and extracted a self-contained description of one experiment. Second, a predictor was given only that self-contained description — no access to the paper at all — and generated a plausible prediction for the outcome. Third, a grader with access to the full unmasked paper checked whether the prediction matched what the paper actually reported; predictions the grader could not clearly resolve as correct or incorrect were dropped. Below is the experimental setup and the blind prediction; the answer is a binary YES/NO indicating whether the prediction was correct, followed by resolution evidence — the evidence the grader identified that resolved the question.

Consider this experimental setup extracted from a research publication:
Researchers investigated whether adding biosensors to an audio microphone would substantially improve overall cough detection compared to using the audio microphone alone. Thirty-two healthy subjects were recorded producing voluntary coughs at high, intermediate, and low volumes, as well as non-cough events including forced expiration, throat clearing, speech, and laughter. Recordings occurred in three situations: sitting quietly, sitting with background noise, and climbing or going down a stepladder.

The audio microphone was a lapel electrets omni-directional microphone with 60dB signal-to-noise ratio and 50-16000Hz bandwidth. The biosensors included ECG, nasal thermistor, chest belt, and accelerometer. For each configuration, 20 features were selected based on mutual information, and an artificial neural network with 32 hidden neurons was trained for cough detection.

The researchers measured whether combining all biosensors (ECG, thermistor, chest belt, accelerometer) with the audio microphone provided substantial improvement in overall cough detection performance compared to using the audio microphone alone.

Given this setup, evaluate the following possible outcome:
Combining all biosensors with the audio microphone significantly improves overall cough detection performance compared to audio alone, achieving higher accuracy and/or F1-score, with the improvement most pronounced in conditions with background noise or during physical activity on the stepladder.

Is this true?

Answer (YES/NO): NO